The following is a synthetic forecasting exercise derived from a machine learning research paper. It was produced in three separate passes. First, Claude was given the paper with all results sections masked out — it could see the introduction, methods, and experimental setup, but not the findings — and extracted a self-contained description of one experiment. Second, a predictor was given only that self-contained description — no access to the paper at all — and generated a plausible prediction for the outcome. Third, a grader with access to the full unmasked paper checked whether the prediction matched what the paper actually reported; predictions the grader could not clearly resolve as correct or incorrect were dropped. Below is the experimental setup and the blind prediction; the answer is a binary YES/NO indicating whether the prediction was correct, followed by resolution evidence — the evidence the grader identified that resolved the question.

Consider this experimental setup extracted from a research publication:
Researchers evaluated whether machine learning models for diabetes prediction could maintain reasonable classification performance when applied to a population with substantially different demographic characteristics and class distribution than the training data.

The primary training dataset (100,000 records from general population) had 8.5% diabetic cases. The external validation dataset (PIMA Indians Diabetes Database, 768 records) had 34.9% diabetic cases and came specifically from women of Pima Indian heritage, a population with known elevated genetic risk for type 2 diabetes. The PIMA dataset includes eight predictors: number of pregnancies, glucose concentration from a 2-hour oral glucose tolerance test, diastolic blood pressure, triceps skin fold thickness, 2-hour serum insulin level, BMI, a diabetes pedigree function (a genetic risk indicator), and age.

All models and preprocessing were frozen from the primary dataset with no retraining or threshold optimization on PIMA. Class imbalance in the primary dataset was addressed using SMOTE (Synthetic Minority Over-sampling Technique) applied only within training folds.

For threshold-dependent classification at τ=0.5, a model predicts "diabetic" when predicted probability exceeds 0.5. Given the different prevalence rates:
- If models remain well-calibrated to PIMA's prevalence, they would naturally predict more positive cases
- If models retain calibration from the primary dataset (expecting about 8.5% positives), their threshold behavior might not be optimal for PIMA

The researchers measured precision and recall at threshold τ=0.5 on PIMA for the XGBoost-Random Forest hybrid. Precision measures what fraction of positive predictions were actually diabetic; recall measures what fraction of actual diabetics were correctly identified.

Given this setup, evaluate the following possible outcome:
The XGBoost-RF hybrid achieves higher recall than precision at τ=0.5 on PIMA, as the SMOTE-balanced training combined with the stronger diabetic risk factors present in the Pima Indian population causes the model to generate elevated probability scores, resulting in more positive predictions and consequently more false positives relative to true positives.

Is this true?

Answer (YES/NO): YES